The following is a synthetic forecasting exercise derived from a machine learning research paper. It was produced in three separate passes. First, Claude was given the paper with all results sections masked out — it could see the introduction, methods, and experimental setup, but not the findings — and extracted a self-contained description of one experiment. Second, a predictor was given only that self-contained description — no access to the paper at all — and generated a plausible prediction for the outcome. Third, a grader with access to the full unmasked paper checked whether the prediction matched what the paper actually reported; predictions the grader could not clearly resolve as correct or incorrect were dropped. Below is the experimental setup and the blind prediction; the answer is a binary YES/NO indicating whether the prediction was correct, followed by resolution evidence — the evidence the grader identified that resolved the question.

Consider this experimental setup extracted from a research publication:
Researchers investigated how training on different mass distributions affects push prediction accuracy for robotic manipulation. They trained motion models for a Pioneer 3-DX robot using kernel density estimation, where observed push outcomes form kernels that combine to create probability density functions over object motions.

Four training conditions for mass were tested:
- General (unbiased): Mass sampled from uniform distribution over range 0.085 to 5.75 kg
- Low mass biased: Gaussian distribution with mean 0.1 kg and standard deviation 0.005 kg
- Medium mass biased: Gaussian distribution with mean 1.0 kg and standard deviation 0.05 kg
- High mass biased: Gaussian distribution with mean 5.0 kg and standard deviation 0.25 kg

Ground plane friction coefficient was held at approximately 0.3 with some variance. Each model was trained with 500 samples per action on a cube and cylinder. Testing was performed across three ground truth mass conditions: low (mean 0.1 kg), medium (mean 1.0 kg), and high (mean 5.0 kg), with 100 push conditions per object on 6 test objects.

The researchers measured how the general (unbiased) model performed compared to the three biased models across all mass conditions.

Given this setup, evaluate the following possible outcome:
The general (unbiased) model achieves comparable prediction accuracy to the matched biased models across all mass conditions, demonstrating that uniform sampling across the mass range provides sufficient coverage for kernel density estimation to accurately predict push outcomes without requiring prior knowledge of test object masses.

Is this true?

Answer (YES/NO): NO